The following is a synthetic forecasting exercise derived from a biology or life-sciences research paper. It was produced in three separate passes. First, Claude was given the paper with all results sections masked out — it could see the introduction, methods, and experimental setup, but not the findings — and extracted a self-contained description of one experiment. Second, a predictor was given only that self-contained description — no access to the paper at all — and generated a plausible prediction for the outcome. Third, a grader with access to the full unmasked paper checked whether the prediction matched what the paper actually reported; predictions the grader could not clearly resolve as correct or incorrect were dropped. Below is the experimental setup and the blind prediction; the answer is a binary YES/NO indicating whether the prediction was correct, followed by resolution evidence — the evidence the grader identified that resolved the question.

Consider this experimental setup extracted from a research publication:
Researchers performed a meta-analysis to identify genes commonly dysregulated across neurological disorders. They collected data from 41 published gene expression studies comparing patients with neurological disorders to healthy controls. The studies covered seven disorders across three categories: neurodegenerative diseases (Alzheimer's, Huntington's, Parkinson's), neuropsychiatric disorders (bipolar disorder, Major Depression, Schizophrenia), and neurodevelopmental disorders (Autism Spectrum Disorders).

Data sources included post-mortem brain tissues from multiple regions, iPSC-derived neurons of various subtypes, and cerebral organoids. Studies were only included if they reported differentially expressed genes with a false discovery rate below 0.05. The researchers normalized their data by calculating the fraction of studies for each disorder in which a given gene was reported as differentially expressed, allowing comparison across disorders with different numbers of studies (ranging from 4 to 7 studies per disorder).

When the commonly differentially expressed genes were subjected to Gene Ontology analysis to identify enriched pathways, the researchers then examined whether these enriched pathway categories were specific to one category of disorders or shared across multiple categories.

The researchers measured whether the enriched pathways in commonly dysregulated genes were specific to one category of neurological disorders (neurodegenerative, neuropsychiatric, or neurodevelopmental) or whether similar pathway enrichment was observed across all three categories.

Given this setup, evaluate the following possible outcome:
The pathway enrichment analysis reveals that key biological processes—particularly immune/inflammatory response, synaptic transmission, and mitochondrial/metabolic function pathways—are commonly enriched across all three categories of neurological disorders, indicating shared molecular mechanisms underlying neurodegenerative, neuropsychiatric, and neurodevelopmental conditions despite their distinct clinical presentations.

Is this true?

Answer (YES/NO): NO